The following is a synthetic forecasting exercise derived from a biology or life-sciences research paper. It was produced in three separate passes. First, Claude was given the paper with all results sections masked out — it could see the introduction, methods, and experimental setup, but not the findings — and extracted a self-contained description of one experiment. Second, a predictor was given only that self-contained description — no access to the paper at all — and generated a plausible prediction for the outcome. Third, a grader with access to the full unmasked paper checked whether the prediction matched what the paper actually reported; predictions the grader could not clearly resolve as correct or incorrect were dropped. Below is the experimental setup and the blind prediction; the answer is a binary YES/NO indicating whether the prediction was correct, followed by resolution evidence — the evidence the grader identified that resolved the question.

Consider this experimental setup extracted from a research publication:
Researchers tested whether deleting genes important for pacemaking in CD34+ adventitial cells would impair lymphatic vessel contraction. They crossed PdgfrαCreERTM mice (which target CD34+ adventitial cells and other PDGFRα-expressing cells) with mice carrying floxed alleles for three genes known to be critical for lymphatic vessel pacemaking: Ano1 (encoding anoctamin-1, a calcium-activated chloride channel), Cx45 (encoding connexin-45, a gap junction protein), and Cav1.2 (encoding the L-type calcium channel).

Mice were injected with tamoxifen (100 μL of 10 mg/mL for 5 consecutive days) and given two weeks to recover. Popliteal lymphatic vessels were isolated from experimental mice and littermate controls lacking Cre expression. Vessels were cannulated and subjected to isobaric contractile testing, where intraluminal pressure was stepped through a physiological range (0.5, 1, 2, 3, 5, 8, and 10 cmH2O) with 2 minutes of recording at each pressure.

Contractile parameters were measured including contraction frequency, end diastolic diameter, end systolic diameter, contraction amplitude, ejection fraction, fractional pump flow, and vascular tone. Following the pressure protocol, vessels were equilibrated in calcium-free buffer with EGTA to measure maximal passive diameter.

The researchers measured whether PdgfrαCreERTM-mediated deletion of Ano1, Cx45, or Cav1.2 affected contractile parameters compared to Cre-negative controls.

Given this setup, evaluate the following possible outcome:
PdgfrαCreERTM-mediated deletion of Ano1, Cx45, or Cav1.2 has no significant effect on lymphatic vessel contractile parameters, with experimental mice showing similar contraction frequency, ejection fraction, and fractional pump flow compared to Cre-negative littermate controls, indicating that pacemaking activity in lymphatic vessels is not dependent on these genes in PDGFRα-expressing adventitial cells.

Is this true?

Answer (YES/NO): NO